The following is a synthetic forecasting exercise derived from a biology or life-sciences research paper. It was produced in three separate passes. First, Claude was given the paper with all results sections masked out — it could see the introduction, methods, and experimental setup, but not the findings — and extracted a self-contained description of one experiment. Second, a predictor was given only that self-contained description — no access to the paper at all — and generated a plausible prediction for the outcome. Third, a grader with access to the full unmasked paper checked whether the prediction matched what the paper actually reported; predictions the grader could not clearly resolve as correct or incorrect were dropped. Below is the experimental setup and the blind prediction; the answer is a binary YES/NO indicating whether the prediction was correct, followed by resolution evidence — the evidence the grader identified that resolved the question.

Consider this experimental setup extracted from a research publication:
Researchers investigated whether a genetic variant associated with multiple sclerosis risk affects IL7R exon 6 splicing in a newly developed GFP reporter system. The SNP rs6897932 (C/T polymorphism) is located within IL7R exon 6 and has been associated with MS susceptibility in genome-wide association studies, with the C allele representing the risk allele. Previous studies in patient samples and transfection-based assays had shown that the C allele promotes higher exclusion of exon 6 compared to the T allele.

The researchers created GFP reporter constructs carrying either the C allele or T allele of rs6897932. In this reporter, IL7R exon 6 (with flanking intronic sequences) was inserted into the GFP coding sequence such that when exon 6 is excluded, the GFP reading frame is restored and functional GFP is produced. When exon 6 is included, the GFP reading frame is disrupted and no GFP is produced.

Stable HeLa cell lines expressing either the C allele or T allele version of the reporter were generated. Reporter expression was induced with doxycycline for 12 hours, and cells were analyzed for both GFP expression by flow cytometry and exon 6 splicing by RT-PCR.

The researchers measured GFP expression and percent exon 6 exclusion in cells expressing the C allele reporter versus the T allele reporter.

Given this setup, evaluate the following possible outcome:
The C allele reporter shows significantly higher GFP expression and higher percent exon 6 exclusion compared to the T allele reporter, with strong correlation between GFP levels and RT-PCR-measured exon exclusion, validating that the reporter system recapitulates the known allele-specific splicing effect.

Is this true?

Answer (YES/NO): YES